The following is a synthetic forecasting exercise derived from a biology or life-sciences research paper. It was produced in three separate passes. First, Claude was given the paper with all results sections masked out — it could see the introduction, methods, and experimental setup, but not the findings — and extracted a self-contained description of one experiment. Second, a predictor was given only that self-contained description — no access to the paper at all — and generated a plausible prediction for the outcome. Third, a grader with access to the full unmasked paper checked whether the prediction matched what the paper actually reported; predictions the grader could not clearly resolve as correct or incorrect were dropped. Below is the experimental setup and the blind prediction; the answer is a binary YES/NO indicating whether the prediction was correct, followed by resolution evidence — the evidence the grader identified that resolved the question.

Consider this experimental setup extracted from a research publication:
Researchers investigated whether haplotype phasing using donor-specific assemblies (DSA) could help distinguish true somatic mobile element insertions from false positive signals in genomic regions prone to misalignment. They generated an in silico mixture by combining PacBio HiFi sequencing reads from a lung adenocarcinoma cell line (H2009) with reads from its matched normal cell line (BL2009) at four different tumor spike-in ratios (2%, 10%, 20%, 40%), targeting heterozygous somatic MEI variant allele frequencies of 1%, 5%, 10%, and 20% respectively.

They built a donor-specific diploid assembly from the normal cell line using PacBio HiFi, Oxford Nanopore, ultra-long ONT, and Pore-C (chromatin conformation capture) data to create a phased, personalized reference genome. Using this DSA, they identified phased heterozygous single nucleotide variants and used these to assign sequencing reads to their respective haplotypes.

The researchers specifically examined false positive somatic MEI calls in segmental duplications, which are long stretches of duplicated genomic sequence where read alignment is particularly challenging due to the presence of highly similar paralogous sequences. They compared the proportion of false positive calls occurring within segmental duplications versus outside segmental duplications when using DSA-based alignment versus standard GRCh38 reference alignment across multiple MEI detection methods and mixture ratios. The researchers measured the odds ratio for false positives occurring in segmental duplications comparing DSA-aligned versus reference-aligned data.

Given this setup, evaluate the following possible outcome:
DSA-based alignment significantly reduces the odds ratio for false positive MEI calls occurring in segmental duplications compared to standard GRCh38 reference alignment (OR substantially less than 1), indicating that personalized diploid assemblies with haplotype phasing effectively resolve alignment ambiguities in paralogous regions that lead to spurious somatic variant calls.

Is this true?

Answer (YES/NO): YES